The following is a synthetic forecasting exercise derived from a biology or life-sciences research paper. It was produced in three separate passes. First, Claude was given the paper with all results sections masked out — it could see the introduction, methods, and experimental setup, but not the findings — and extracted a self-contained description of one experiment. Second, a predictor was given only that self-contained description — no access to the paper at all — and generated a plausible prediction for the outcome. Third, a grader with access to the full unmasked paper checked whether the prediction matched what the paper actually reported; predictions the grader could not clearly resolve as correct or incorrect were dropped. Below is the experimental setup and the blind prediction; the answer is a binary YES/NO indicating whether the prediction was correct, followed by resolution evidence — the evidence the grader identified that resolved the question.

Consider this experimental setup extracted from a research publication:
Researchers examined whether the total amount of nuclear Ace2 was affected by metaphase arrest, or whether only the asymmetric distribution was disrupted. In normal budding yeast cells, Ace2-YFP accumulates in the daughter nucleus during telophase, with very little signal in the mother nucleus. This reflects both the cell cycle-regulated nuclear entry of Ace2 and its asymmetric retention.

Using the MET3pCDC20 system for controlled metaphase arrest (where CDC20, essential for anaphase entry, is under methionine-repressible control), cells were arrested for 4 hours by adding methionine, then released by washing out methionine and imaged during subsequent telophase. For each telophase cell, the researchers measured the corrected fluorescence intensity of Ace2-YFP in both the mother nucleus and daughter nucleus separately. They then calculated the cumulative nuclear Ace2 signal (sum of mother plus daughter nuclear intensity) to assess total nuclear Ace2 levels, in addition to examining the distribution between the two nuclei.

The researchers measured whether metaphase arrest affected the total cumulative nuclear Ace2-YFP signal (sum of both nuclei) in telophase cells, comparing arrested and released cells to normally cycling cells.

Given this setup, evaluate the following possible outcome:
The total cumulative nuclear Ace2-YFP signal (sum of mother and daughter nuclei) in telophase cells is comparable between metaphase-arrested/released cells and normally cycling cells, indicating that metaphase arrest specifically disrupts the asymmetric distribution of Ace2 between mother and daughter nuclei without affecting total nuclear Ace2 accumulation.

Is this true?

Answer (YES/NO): NO